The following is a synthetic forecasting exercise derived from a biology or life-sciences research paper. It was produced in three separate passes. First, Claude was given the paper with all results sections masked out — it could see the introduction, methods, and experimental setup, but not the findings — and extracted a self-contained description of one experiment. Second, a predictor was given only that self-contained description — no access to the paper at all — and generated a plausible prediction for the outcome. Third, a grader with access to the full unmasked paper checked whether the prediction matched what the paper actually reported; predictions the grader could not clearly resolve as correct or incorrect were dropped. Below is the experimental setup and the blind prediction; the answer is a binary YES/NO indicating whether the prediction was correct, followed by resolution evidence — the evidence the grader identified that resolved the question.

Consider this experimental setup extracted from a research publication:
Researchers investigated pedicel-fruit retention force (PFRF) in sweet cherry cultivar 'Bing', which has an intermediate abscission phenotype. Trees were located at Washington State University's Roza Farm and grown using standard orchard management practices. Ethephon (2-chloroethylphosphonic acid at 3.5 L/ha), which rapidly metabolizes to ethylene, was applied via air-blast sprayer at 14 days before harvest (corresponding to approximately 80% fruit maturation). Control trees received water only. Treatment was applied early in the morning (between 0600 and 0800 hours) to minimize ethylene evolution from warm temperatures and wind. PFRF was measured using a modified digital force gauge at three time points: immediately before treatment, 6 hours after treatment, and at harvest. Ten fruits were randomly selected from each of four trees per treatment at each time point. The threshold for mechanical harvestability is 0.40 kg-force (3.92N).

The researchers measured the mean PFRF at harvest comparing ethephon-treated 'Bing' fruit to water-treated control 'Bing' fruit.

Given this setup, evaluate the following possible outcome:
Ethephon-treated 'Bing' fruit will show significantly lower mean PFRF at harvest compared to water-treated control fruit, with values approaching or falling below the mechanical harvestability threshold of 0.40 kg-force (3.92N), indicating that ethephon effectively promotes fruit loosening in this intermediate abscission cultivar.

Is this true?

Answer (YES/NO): YES